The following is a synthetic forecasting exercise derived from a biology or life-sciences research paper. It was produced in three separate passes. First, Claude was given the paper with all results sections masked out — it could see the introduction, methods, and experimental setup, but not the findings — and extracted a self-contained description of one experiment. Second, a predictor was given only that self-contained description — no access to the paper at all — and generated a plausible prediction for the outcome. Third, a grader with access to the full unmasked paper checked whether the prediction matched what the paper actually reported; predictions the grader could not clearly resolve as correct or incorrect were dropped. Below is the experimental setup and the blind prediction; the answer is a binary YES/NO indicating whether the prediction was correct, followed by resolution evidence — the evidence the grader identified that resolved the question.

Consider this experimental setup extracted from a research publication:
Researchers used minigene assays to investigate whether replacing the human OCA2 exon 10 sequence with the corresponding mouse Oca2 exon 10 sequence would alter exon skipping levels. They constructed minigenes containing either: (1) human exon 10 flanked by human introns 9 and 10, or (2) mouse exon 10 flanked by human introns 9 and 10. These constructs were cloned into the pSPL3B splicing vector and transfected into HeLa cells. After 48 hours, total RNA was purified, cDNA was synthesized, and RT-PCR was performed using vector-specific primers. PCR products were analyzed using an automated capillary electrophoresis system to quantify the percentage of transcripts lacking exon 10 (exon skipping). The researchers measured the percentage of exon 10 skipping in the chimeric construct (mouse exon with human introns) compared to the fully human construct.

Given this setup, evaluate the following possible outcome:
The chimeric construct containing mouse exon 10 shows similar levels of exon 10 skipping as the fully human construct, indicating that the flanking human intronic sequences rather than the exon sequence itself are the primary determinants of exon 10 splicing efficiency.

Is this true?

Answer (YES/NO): NO